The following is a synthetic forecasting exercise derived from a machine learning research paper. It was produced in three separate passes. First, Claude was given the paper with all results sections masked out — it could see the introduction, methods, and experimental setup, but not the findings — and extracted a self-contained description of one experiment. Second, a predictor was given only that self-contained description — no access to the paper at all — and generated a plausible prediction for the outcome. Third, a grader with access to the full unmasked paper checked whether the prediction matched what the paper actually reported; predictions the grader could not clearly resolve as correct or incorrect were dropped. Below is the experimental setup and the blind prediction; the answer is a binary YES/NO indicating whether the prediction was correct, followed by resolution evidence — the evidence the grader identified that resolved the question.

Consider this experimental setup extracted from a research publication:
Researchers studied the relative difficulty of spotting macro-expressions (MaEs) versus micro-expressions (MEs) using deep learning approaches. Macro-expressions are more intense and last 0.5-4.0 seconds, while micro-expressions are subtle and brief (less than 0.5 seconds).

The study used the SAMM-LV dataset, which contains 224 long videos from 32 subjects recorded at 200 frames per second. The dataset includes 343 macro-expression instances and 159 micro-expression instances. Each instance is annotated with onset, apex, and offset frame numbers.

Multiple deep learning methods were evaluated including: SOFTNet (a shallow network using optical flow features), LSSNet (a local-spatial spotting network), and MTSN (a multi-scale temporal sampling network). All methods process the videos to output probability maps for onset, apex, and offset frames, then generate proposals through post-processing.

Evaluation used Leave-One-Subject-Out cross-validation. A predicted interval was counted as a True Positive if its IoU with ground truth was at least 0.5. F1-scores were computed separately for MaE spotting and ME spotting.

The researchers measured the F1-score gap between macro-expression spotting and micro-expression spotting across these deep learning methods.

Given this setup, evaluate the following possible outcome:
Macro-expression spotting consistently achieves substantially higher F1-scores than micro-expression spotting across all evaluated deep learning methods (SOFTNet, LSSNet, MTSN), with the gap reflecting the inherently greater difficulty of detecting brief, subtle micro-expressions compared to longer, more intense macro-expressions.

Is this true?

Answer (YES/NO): YES